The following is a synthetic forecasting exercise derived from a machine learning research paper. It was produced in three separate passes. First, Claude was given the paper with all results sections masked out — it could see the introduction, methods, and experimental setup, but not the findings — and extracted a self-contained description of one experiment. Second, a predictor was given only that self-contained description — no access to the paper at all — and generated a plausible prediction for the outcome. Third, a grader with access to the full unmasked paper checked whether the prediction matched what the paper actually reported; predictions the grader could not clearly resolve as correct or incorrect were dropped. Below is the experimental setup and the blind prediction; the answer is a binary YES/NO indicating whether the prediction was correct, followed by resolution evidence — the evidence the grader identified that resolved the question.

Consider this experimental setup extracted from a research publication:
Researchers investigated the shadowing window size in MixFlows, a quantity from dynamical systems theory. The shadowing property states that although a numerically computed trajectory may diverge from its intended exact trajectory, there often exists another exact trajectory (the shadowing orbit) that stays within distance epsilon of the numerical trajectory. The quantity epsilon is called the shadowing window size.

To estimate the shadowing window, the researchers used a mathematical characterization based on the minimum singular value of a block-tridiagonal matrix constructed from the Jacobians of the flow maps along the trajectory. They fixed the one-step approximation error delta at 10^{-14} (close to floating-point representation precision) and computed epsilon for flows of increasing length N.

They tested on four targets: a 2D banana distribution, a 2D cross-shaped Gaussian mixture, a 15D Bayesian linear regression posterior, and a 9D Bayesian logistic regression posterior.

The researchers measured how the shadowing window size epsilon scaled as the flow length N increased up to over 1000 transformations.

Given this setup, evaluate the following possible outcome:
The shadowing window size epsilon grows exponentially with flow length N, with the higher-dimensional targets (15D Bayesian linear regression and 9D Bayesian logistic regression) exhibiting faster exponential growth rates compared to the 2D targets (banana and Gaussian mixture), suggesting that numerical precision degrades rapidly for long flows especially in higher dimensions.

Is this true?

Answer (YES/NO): NO